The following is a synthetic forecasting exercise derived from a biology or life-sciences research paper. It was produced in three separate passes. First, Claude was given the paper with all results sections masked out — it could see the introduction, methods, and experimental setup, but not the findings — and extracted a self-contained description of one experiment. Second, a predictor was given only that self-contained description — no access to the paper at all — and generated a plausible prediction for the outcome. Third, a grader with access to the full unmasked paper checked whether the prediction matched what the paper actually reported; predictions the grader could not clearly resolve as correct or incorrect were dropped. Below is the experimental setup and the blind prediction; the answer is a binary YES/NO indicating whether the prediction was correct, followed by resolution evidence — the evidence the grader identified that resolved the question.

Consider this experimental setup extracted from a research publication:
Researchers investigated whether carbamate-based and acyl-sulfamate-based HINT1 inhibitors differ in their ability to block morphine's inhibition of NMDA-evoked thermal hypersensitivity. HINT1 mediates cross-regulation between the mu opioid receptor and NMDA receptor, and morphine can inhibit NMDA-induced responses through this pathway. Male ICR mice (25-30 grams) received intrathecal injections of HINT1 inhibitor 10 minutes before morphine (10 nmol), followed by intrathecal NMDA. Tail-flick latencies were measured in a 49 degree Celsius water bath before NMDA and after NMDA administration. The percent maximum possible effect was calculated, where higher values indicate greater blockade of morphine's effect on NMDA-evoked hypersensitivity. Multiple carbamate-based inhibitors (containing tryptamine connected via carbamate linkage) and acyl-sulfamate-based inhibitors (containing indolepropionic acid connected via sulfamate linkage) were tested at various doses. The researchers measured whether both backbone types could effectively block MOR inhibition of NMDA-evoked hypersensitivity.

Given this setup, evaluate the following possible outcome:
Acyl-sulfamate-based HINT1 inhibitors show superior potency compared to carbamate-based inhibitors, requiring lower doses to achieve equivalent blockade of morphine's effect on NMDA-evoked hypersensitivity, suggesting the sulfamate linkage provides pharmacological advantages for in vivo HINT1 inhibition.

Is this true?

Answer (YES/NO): NO